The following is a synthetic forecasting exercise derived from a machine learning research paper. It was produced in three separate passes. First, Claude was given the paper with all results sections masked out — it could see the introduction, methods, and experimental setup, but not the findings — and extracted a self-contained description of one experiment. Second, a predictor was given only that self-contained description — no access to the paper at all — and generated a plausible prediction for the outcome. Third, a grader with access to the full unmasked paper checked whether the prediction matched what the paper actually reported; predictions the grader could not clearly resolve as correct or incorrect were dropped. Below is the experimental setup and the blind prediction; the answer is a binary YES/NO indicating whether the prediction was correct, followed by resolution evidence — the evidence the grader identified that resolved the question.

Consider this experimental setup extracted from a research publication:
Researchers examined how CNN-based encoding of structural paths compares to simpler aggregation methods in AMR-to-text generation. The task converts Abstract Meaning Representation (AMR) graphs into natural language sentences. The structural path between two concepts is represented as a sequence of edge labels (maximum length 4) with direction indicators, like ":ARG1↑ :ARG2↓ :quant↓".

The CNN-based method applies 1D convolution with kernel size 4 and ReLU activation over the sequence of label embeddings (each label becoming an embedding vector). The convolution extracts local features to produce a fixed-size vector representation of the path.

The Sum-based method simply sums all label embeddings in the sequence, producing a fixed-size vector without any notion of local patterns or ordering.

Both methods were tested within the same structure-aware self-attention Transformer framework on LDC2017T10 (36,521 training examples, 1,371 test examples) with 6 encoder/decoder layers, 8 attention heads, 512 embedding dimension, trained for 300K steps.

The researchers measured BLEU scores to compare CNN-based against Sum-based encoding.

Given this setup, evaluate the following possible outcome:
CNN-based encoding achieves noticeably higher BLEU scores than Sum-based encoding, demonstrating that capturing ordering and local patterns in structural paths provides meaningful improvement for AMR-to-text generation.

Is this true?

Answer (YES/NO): YES